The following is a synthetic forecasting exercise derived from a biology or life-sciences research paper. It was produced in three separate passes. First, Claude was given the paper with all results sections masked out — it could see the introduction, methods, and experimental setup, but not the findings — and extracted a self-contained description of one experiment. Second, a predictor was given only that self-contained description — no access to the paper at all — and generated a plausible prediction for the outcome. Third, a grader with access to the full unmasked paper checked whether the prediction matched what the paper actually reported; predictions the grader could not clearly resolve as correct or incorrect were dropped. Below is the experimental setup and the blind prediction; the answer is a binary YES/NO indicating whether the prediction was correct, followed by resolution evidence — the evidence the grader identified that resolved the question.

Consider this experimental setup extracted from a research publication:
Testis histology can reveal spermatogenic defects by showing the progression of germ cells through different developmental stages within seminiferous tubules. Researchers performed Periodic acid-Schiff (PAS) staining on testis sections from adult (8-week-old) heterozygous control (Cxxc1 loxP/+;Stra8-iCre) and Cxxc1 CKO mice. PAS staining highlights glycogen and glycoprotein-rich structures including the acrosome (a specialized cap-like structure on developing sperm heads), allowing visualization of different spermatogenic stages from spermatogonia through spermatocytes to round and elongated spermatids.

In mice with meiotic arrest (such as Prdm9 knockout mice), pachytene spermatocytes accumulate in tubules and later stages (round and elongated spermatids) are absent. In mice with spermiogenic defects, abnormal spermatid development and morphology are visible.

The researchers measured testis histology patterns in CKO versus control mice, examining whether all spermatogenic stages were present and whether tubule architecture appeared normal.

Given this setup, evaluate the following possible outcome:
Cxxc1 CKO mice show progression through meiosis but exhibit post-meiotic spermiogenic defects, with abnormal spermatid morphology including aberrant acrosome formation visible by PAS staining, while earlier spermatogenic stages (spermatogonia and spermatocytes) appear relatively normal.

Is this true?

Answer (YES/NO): NO